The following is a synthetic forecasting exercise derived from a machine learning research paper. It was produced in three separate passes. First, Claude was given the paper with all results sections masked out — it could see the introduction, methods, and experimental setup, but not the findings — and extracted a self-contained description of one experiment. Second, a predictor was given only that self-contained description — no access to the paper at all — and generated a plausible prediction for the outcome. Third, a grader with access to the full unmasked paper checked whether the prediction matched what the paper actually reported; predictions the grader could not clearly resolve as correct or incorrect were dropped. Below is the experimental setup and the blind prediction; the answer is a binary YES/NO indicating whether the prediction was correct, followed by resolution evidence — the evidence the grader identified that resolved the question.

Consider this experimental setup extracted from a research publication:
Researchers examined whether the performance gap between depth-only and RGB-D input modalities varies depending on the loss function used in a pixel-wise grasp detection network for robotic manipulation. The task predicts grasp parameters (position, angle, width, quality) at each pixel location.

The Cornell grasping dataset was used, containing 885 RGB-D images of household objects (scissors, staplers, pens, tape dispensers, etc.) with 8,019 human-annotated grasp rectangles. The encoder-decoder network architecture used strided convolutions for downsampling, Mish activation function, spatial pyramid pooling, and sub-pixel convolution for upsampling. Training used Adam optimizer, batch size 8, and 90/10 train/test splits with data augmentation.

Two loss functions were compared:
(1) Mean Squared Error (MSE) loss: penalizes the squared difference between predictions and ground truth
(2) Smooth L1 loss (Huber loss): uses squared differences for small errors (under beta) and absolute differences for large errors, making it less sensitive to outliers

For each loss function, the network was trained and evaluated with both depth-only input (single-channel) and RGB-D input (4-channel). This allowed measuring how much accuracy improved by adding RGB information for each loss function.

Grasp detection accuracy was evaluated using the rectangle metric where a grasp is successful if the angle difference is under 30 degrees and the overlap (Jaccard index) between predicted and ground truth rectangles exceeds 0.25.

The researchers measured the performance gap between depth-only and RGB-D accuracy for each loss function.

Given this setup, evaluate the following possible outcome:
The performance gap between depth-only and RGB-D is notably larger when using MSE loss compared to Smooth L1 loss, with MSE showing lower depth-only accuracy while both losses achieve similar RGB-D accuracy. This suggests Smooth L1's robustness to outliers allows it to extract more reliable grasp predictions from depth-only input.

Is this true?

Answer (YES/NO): NO